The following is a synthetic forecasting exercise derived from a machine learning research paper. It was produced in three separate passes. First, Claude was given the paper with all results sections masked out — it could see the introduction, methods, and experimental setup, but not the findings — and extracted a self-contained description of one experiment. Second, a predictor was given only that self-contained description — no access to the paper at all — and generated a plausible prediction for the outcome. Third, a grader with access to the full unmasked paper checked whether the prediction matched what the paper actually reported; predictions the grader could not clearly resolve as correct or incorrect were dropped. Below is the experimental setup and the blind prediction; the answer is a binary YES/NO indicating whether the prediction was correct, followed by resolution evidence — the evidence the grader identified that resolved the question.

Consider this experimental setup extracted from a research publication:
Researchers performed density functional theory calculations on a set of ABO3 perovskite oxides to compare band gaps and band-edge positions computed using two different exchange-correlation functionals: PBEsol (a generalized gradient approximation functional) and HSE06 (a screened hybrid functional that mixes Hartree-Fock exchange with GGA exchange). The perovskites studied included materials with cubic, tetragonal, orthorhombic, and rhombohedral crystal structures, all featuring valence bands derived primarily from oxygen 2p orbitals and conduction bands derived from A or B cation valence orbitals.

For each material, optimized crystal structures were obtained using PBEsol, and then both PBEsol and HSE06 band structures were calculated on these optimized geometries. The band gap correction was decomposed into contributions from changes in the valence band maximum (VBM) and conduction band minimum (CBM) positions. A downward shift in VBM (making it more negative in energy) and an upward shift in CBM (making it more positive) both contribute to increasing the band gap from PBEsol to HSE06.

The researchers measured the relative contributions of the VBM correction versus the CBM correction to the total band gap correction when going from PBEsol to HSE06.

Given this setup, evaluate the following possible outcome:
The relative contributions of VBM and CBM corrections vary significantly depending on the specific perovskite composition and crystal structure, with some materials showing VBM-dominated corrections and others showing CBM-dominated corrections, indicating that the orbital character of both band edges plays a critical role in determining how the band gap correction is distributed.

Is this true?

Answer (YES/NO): NO